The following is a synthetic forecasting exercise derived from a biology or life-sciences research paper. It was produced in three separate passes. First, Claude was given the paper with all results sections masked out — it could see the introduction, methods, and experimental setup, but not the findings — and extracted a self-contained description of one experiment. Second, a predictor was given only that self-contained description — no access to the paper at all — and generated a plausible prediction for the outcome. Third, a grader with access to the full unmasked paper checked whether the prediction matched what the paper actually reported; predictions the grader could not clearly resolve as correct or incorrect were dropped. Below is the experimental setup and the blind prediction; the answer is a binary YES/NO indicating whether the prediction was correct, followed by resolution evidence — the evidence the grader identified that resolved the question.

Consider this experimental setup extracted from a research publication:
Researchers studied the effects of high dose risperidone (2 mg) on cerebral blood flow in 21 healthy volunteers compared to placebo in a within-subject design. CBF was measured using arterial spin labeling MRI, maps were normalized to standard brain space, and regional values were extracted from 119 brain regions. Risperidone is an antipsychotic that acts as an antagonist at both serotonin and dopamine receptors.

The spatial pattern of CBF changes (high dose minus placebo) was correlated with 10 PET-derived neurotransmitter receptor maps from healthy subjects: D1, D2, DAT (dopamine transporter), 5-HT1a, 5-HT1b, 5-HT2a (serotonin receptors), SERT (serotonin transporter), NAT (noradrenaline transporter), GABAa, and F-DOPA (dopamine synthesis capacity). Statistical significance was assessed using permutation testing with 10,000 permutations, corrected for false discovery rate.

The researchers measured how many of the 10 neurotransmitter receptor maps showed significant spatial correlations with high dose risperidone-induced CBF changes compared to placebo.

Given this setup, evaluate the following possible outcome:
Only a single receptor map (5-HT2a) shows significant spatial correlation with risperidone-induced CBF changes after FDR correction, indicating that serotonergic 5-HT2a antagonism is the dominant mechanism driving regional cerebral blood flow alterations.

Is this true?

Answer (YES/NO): NO